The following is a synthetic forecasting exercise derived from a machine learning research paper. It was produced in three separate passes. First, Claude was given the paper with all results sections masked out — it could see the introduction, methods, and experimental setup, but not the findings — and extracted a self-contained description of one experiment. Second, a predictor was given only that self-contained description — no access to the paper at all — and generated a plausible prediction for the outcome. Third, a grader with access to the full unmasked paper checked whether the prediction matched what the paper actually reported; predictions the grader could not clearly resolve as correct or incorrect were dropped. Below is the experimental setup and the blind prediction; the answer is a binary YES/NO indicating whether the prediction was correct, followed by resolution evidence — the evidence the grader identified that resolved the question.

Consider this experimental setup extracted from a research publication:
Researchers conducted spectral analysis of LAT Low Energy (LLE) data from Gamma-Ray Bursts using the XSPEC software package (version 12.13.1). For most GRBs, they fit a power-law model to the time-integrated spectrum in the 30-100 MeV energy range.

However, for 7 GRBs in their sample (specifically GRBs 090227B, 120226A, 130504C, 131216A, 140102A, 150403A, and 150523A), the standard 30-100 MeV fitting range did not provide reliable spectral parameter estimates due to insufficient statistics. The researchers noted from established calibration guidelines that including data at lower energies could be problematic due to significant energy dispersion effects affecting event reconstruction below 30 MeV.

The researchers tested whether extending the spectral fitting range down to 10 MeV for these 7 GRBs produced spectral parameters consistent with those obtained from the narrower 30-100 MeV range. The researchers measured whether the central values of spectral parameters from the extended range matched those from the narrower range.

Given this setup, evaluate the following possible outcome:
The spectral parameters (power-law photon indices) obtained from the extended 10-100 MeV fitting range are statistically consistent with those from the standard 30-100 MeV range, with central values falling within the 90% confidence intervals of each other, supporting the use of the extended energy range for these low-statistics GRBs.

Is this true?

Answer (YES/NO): YES